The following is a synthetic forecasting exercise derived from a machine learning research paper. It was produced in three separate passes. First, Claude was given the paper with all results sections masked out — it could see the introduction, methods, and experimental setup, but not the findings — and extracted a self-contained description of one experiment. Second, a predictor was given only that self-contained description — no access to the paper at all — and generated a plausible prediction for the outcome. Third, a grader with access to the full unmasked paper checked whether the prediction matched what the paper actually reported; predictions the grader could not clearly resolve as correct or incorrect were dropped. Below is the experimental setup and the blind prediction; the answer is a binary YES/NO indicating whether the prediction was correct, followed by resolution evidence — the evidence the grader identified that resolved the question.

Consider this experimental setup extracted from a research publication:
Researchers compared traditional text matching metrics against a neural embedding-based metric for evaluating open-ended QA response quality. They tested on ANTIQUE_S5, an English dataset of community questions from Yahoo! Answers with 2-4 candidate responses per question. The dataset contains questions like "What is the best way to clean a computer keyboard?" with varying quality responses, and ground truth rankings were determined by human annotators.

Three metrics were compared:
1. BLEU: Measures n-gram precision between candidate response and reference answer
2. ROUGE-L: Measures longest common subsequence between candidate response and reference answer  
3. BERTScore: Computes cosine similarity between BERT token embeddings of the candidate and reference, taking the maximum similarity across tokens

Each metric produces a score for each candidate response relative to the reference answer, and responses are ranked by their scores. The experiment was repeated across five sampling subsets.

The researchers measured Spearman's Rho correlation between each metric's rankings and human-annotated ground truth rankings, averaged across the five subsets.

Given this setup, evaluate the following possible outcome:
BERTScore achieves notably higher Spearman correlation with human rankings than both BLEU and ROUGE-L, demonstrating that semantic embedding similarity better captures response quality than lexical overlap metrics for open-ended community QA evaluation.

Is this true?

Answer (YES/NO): NO